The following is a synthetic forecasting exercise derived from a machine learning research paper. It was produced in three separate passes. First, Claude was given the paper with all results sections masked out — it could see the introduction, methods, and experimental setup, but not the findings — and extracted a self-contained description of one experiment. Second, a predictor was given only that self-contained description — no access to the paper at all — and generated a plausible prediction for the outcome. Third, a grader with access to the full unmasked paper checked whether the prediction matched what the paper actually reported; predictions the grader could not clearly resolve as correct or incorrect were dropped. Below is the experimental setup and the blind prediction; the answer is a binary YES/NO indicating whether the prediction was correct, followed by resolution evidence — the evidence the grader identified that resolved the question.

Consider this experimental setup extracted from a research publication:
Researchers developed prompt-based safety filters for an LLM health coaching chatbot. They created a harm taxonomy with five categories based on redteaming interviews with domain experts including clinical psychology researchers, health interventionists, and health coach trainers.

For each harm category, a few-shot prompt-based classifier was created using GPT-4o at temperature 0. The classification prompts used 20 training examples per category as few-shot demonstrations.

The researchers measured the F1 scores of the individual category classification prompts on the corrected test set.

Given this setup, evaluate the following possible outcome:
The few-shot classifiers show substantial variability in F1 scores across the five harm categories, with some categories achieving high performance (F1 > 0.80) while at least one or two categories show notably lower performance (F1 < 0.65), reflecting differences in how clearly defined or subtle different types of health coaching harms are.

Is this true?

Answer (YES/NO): NO